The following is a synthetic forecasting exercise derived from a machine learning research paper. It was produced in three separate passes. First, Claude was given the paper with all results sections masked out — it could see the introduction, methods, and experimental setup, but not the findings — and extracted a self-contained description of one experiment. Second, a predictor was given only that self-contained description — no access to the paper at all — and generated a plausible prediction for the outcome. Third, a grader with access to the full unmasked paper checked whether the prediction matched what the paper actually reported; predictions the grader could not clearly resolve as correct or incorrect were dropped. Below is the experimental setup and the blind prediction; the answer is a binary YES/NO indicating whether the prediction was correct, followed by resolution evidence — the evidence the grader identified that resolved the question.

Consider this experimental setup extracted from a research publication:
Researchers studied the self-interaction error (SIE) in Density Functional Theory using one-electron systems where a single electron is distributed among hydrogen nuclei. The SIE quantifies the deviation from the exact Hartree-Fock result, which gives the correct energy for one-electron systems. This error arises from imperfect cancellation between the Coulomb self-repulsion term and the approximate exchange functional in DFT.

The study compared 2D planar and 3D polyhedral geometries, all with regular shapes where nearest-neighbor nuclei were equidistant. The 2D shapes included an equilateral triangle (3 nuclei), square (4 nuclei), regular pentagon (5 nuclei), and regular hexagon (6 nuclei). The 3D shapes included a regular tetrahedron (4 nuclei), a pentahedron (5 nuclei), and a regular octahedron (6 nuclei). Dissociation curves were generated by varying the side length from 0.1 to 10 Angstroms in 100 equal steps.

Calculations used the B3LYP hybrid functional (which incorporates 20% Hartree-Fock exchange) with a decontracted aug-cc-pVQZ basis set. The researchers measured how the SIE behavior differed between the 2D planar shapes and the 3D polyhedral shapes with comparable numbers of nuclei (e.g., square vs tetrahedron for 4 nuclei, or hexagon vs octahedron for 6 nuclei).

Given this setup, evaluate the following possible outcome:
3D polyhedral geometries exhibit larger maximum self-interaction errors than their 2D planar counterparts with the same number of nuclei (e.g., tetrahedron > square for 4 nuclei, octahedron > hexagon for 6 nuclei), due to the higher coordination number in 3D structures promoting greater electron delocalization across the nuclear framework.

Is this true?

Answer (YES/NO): NO